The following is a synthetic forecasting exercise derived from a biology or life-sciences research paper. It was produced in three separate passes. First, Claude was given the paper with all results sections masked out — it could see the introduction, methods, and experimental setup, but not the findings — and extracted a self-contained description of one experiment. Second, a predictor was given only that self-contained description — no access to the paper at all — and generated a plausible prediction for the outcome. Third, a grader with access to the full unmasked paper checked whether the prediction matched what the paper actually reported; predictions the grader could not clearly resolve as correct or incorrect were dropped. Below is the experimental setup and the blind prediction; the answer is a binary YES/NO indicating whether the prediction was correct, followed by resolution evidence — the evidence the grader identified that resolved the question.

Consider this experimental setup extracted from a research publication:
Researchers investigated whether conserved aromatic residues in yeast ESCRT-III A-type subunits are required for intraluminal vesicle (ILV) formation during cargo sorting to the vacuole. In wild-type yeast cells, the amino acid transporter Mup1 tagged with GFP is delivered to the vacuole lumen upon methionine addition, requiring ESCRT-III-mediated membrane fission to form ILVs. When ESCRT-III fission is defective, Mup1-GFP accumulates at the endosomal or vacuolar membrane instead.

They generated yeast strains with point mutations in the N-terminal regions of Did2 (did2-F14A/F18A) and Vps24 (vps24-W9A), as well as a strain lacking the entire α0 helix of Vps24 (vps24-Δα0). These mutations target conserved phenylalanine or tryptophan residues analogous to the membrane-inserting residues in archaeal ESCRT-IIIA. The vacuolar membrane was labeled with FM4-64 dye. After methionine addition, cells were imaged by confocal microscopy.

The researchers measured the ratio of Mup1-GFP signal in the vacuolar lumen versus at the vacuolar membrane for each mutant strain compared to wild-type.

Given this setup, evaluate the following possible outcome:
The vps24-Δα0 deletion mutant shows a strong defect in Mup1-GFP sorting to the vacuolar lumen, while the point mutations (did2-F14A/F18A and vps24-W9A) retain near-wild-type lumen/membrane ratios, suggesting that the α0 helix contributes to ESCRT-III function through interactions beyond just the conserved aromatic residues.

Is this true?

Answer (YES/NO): NO